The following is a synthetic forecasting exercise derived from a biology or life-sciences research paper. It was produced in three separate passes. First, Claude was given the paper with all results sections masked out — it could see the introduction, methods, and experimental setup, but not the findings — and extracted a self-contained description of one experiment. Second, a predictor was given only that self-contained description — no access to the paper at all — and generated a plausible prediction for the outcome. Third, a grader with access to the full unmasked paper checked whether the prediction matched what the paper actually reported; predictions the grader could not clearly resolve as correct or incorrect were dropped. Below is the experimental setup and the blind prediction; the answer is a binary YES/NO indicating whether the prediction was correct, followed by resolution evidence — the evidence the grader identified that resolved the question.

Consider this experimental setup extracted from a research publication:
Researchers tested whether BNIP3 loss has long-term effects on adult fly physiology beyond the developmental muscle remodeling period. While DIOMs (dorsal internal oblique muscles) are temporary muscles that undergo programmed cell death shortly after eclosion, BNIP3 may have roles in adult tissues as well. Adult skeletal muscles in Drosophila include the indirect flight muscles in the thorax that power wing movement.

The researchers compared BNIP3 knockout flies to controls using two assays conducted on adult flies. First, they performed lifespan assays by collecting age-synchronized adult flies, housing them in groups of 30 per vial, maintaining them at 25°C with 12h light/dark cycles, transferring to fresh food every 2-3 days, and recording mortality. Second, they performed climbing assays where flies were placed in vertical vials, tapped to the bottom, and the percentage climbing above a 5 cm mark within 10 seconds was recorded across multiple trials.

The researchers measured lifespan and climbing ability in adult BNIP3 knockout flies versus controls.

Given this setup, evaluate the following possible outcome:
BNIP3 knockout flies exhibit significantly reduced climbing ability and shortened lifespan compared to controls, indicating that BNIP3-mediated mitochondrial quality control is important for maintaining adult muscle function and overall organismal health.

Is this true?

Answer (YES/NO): NO